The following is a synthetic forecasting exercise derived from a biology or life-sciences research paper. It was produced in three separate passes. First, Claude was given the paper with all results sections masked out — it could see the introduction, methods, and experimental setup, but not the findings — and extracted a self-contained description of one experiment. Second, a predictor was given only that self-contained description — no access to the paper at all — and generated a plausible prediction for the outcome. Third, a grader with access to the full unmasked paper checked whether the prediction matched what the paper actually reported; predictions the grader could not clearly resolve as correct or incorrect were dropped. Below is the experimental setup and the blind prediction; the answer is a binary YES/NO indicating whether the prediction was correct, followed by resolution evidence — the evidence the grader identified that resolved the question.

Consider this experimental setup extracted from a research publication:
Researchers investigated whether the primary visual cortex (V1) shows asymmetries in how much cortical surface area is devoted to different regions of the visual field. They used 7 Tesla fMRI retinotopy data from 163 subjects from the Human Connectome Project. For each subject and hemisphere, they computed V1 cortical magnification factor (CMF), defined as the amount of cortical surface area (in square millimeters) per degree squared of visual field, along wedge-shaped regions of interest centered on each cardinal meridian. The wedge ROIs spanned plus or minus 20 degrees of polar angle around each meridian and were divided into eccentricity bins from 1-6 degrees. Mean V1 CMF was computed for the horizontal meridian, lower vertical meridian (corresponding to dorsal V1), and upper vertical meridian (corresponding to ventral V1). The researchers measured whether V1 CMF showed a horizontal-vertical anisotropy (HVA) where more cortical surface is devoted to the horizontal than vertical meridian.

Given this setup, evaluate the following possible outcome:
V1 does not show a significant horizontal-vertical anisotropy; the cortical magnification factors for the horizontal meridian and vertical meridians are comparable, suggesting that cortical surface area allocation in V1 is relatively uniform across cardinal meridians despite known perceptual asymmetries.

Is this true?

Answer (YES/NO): NO